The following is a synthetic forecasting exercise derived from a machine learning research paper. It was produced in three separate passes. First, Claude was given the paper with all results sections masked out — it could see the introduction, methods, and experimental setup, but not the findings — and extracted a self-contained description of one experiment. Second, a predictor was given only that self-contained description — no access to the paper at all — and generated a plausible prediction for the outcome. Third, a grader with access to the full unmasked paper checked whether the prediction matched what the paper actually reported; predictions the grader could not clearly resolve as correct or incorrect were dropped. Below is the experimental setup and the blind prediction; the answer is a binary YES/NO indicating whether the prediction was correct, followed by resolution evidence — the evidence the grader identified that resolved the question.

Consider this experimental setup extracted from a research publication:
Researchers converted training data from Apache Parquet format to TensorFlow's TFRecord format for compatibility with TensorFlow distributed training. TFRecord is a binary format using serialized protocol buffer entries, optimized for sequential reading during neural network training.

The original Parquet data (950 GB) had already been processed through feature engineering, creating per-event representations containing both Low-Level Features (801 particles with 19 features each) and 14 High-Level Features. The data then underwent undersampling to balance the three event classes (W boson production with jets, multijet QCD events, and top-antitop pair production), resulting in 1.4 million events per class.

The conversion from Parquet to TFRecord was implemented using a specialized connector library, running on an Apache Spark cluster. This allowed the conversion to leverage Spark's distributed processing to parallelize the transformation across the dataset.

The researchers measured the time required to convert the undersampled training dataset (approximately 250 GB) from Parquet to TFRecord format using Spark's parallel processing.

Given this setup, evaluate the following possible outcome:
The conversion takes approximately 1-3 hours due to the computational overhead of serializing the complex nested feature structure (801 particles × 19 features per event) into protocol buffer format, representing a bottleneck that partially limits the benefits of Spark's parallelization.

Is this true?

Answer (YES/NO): NO